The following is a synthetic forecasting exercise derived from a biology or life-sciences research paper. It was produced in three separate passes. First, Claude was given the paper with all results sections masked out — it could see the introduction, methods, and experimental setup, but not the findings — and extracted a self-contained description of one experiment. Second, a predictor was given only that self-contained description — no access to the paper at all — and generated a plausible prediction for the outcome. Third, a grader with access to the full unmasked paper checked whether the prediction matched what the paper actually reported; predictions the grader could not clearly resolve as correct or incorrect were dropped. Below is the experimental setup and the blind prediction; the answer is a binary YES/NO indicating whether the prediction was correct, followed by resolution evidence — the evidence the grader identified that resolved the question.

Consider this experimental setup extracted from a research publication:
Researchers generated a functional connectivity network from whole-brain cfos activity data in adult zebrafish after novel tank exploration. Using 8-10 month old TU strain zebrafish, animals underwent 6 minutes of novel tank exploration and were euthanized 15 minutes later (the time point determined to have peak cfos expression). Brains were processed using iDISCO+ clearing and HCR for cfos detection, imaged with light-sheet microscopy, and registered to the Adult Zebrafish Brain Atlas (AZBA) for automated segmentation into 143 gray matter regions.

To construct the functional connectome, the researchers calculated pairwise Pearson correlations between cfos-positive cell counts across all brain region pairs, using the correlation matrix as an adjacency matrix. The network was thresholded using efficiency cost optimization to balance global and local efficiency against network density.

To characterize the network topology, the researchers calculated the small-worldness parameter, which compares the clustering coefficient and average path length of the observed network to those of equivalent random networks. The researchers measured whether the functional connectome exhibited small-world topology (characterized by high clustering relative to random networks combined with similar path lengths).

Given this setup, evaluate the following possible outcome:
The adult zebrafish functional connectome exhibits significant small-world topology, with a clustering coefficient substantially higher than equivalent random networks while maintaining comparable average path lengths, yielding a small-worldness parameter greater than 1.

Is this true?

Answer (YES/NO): YES